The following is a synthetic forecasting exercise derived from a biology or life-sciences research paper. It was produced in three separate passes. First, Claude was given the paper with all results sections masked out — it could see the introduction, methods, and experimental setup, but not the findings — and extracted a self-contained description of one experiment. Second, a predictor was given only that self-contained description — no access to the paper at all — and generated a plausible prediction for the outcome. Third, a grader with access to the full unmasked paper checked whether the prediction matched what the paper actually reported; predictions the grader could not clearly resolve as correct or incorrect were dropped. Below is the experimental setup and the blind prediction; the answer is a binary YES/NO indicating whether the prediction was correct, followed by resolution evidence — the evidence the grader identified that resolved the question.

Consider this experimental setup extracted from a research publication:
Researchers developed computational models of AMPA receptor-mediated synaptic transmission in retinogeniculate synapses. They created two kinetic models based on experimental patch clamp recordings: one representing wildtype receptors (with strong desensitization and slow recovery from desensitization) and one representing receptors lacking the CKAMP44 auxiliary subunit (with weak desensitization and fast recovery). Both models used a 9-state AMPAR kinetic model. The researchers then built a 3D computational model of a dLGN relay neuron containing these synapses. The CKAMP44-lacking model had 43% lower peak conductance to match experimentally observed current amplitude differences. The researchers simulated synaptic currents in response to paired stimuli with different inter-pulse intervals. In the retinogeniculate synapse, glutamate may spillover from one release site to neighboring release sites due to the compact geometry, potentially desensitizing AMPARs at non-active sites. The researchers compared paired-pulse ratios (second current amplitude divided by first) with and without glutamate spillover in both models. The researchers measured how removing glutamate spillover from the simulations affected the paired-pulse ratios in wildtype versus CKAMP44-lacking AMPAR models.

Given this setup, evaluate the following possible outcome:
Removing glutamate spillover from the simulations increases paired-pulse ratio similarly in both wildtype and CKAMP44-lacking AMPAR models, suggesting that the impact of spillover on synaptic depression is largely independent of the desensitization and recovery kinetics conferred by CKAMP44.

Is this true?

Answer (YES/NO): NO